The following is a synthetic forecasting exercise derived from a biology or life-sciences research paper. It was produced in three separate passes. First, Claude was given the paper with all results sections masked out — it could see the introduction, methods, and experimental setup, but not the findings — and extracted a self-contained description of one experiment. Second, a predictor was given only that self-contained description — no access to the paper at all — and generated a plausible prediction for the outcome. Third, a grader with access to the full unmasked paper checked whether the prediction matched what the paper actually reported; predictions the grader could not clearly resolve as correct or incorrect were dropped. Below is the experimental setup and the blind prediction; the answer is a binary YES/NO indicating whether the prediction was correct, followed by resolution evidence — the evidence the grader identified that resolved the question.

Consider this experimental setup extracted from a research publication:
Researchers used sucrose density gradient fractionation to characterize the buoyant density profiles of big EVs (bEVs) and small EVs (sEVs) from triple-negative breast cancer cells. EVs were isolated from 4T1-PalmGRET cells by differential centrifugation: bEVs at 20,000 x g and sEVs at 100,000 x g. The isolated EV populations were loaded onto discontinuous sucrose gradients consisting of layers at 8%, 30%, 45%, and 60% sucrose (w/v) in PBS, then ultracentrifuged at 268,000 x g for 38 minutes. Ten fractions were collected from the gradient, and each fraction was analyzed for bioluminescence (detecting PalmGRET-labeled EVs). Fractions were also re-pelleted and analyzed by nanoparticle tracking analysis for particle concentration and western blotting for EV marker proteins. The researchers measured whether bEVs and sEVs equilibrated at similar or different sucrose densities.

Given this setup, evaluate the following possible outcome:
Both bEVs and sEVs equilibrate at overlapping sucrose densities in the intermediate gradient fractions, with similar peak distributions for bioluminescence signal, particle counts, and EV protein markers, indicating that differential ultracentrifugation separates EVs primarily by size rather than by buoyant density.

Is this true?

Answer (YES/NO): NO